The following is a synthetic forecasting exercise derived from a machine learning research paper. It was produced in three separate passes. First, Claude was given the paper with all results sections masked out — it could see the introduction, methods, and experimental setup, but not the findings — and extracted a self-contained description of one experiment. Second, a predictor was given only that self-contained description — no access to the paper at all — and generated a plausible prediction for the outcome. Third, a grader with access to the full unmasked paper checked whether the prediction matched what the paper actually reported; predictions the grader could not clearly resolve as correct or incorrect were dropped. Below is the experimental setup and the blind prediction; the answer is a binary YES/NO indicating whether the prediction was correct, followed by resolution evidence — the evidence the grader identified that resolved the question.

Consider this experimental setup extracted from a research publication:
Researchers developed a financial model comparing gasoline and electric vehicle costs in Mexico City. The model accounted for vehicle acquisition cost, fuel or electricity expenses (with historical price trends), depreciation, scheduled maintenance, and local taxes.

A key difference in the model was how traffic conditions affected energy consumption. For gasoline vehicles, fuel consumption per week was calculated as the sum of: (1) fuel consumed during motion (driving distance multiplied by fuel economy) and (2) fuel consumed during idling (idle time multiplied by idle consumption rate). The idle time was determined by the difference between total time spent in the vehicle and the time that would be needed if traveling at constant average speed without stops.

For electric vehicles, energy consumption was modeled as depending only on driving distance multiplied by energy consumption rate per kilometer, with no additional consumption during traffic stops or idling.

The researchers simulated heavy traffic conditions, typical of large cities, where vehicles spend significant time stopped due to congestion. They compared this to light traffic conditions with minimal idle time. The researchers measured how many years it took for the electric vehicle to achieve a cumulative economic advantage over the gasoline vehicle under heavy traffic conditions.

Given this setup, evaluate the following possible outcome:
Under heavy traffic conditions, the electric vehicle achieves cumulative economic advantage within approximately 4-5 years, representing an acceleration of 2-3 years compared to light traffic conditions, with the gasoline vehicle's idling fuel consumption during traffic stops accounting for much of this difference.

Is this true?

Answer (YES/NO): NO